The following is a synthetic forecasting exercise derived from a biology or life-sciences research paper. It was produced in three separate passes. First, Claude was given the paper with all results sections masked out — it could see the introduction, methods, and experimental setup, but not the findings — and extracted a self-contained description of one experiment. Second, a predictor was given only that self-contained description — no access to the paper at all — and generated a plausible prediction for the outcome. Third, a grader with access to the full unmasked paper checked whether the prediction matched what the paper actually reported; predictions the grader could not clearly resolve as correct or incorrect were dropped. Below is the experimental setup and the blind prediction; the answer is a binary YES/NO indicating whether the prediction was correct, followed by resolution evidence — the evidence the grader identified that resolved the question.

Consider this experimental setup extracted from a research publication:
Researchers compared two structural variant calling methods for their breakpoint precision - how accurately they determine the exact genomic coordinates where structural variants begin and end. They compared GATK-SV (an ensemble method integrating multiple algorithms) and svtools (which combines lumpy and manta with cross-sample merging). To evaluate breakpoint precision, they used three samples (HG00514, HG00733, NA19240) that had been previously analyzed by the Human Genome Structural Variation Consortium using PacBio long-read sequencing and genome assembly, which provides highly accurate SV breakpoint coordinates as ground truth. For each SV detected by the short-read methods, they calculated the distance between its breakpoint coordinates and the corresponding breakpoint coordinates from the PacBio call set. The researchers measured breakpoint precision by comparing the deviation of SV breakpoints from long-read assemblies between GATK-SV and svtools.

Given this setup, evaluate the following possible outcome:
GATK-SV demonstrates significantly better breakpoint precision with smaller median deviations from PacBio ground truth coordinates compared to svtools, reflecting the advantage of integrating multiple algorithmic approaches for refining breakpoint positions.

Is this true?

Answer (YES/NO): NO